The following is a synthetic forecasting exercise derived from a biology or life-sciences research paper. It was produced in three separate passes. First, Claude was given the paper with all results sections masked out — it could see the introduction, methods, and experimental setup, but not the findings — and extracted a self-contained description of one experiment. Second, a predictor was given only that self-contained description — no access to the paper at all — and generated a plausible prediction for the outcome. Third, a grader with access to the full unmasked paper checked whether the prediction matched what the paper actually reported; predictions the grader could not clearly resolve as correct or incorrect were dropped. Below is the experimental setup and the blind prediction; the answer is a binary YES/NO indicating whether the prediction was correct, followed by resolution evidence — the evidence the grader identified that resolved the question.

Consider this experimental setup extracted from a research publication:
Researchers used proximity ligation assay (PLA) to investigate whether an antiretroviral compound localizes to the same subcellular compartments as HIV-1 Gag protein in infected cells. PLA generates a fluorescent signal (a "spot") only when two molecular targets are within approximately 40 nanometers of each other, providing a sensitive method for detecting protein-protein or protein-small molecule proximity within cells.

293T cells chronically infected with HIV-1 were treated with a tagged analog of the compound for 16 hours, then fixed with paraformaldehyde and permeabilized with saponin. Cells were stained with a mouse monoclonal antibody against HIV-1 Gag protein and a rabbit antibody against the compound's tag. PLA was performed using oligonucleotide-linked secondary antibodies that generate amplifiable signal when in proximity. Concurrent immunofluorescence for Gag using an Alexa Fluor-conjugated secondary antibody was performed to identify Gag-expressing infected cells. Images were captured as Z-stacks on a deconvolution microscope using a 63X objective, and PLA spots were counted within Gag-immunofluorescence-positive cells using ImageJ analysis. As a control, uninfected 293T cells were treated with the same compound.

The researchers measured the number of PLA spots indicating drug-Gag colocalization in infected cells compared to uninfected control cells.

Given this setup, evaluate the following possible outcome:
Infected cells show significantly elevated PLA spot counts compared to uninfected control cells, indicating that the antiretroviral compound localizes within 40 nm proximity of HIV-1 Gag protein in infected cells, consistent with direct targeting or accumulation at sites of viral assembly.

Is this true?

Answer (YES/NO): YES